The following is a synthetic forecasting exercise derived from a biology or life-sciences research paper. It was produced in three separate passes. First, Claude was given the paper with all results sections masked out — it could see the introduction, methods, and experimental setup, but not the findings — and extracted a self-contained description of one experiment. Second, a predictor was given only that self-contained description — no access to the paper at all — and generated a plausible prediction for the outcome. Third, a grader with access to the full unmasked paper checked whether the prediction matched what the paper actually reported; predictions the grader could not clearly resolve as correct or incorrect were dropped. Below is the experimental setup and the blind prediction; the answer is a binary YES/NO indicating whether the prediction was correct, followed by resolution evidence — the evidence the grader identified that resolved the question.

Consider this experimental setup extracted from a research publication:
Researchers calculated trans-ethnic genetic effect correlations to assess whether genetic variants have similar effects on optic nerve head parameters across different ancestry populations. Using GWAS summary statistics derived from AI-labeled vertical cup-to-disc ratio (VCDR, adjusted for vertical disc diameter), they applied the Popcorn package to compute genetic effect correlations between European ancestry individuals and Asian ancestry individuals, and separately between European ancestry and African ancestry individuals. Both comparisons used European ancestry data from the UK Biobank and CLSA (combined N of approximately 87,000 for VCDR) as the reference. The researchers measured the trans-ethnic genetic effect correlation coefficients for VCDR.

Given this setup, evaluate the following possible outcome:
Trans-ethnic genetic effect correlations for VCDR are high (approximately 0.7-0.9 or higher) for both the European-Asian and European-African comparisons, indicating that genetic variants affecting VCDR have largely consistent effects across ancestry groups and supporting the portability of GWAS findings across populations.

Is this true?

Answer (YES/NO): YES